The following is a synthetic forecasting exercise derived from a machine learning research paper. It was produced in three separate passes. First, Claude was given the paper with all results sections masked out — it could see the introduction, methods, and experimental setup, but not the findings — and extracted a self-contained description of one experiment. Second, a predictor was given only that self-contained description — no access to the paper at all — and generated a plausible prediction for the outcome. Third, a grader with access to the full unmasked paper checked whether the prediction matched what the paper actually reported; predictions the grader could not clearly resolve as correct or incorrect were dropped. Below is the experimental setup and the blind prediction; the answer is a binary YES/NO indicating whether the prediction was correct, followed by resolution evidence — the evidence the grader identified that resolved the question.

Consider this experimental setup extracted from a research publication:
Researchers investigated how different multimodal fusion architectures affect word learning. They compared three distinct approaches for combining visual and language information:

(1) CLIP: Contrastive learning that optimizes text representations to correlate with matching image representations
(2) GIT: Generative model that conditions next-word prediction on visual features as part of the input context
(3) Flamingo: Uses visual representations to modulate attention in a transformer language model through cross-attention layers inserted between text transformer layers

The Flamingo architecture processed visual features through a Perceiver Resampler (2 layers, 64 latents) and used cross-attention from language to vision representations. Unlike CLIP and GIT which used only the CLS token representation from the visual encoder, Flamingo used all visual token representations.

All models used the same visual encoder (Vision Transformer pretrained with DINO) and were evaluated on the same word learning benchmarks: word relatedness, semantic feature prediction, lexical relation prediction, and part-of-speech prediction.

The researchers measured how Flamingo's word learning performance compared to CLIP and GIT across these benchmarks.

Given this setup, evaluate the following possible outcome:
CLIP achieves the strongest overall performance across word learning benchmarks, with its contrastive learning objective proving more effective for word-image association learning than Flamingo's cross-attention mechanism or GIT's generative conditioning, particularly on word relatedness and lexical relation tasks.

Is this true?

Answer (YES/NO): NO